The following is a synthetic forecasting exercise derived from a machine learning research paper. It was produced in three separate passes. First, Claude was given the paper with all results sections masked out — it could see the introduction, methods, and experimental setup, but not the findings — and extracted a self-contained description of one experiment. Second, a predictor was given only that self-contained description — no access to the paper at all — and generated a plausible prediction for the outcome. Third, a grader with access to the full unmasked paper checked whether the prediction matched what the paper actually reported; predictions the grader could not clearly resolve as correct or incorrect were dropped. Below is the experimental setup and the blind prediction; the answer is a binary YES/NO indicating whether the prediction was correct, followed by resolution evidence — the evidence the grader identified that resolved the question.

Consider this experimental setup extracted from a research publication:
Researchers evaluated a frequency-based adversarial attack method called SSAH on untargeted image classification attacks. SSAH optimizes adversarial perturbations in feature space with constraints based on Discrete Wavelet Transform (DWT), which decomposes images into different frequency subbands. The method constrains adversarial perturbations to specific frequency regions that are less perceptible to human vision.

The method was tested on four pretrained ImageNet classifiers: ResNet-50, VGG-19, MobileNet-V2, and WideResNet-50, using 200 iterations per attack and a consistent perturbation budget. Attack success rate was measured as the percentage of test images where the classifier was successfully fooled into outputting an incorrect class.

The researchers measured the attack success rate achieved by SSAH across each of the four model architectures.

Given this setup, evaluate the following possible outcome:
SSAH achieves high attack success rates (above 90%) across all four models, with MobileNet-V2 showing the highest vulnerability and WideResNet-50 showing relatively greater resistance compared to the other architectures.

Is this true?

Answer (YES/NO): NO